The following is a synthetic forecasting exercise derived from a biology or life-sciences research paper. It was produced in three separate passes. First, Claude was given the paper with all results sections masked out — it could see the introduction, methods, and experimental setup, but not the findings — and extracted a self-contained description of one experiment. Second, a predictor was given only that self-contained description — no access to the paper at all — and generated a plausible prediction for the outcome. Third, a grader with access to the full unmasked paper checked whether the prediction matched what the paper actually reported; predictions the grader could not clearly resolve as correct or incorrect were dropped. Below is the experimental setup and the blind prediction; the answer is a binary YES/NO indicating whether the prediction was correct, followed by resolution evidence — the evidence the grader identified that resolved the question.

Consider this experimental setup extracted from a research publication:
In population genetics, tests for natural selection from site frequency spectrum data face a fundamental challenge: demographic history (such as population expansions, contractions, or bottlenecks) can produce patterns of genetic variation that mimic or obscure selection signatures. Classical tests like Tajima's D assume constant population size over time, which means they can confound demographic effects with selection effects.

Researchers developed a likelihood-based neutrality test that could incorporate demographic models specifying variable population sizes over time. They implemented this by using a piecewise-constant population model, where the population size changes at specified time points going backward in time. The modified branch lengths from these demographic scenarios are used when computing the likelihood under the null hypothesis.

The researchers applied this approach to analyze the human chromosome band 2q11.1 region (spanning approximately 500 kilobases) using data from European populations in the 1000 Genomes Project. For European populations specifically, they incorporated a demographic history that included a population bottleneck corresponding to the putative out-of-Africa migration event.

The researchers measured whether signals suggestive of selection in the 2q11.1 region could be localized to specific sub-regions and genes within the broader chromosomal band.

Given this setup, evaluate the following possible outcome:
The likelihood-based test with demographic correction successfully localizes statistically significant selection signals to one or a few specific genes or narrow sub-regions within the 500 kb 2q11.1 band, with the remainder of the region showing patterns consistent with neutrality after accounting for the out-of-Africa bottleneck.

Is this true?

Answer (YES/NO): NO